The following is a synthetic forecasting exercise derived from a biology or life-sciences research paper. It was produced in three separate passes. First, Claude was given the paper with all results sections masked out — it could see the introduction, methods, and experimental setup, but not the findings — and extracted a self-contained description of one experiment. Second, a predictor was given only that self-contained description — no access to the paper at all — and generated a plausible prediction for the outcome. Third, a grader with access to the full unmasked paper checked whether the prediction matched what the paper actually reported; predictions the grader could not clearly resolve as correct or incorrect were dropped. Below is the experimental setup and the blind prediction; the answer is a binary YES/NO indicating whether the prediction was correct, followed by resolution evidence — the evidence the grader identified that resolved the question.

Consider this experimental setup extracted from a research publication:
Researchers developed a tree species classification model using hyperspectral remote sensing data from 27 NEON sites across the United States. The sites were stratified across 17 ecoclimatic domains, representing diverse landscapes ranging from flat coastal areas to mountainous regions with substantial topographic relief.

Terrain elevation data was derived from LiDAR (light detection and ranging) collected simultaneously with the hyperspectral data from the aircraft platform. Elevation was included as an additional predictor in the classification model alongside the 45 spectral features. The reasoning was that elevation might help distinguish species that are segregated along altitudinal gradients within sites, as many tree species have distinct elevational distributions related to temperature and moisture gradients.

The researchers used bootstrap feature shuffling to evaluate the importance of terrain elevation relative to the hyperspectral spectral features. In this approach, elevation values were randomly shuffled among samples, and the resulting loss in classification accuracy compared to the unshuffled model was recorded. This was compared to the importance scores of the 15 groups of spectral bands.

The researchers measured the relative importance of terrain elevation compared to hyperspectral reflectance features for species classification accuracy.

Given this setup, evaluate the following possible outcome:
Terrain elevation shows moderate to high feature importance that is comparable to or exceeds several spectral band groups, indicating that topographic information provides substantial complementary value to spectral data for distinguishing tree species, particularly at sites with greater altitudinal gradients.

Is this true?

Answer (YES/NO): NO